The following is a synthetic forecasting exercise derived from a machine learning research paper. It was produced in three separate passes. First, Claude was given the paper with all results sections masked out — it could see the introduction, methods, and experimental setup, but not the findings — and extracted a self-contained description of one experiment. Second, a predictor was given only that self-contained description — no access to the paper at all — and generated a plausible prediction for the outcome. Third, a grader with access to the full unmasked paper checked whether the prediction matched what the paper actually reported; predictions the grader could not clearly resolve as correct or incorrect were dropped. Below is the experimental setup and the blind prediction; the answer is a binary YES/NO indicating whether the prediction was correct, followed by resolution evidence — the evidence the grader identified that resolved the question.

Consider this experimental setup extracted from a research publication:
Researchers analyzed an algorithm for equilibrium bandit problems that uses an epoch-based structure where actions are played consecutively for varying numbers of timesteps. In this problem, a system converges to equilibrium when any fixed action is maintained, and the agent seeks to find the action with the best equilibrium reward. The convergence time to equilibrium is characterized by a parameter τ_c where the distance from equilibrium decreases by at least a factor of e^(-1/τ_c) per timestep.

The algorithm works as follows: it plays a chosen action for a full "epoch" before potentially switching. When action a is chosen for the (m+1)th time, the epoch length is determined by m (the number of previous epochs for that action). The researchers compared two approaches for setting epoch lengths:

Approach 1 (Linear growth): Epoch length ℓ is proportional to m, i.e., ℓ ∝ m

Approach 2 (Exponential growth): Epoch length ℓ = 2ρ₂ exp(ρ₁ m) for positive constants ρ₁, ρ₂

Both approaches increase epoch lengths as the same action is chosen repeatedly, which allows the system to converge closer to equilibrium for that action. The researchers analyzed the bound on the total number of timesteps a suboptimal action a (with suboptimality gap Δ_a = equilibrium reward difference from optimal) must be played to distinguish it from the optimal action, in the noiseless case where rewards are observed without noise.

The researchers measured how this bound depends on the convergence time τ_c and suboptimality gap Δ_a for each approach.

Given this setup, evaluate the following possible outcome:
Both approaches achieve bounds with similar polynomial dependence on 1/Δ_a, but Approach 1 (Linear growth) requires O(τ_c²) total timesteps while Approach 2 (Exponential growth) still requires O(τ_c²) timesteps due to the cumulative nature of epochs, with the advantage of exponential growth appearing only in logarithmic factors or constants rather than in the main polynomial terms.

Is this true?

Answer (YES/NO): NO